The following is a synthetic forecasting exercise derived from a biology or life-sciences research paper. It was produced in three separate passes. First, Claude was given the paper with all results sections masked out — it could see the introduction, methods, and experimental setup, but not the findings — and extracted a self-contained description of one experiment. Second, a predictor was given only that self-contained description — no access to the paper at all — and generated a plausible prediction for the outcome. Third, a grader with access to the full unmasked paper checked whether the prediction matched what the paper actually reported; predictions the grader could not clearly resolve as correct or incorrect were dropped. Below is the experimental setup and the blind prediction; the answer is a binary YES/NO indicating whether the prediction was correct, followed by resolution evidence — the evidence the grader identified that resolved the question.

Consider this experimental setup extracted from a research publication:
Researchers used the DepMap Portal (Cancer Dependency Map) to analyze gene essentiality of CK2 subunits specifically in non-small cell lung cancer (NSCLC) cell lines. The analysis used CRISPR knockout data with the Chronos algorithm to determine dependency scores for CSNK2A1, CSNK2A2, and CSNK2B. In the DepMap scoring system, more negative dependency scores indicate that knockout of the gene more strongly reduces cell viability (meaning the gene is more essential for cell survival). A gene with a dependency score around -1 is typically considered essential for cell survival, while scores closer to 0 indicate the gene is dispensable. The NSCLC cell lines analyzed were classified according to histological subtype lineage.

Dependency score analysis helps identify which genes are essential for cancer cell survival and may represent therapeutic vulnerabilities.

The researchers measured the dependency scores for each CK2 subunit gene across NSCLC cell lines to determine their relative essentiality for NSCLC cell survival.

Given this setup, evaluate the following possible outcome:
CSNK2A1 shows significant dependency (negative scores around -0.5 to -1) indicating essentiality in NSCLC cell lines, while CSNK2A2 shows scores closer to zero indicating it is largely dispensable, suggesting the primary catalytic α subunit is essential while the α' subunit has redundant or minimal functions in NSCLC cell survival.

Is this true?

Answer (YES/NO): NO